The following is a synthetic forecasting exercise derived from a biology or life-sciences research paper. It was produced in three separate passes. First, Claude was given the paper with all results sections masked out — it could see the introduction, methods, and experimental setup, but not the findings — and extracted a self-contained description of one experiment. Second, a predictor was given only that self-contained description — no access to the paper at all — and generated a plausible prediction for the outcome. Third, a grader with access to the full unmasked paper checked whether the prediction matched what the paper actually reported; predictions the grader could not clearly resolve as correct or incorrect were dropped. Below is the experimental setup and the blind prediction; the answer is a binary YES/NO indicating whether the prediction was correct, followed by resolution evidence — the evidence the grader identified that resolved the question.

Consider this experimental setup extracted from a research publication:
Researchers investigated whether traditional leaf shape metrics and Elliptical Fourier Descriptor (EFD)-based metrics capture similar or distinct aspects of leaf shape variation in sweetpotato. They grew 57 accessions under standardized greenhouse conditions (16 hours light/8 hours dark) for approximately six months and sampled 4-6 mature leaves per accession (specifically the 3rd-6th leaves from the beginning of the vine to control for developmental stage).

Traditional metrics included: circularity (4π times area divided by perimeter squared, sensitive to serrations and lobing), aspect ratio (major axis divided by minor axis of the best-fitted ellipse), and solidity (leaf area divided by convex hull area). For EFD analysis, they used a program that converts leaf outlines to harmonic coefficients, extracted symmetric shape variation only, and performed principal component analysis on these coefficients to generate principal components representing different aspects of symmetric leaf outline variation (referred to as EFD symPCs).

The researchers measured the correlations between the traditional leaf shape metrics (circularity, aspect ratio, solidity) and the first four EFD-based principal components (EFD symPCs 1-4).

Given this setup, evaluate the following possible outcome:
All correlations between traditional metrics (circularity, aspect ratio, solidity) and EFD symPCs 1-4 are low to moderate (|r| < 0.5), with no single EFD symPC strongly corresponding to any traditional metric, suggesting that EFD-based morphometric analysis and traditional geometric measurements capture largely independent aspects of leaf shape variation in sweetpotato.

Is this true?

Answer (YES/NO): YES